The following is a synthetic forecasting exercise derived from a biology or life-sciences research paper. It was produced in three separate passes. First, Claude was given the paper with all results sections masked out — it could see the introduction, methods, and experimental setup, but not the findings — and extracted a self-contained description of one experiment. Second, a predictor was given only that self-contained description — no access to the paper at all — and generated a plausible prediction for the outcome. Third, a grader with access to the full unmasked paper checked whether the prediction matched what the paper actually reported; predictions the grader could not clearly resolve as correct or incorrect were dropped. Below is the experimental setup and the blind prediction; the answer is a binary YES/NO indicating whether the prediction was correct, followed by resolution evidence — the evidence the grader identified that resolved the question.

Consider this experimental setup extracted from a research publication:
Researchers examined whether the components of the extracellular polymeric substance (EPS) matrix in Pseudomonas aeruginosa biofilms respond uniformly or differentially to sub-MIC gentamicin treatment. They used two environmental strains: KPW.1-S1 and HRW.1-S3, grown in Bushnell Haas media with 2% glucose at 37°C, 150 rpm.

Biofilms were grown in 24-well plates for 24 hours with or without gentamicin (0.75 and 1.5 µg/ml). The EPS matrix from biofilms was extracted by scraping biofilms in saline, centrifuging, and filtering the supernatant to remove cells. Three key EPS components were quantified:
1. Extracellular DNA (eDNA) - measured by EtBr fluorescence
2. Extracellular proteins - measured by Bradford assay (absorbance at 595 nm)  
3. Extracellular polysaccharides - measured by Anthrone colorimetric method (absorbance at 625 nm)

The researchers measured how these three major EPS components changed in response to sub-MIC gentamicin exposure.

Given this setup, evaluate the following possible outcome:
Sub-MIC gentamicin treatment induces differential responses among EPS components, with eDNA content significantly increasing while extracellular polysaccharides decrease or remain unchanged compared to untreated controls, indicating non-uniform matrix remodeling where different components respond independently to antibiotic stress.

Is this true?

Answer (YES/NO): YES